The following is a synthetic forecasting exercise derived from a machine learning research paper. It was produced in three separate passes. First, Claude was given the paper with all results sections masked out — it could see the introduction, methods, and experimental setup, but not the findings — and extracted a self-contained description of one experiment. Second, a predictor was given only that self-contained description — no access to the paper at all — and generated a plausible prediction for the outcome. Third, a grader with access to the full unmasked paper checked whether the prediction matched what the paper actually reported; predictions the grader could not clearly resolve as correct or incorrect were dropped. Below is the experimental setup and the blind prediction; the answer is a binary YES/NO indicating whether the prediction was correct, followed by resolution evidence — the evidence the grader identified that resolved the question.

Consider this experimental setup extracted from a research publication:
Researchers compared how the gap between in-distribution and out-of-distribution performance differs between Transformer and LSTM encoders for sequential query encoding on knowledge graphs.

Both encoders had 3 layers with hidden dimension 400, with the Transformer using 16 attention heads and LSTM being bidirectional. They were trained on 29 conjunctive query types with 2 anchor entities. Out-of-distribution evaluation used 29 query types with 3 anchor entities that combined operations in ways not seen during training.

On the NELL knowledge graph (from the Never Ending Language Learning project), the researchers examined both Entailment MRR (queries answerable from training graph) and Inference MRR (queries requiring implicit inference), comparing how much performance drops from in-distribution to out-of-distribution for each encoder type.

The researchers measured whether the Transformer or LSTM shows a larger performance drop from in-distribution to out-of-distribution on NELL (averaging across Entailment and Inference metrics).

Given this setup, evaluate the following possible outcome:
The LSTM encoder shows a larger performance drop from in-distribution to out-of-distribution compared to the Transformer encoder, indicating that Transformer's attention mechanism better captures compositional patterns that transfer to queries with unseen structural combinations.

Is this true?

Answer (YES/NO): NO